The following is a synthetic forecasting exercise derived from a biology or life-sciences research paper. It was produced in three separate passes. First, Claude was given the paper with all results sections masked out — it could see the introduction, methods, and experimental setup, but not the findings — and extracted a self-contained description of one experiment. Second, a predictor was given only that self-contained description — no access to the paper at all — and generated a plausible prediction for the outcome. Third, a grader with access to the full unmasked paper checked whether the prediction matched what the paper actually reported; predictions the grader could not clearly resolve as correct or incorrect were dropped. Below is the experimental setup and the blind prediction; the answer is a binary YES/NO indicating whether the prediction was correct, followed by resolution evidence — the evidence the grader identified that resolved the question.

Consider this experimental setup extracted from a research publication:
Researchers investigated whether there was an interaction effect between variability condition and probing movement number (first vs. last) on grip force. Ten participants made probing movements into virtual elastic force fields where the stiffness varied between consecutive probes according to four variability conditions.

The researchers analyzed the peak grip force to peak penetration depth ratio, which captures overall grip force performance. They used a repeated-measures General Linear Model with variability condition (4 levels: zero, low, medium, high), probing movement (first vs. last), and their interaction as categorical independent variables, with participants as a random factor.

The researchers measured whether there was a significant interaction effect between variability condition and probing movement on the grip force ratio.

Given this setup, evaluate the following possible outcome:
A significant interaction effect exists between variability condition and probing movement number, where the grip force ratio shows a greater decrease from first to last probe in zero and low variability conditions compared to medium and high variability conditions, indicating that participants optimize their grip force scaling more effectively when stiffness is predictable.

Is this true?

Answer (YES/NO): NO